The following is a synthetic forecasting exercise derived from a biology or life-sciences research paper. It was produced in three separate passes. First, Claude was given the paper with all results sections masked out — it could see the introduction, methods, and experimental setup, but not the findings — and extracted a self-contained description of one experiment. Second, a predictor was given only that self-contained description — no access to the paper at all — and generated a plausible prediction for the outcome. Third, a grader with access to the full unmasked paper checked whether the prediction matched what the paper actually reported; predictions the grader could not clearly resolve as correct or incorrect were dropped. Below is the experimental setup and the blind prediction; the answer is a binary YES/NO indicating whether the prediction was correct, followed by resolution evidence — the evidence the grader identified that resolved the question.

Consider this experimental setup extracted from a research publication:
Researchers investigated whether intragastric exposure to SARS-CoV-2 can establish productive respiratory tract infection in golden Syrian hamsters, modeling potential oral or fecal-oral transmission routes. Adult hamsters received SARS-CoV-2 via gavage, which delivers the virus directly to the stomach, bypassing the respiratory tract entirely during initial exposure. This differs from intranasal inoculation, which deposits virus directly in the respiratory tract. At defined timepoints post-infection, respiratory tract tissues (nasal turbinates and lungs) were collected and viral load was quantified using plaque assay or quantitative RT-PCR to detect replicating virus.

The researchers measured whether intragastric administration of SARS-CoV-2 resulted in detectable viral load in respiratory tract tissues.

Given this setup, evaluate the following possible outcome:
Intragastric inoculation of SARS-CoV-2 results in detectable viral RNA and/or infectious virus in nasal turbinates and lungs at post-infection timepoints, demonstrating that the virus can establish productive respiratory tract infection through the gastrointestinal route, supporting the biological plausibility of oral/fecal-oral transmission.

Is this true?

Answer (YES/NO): YES